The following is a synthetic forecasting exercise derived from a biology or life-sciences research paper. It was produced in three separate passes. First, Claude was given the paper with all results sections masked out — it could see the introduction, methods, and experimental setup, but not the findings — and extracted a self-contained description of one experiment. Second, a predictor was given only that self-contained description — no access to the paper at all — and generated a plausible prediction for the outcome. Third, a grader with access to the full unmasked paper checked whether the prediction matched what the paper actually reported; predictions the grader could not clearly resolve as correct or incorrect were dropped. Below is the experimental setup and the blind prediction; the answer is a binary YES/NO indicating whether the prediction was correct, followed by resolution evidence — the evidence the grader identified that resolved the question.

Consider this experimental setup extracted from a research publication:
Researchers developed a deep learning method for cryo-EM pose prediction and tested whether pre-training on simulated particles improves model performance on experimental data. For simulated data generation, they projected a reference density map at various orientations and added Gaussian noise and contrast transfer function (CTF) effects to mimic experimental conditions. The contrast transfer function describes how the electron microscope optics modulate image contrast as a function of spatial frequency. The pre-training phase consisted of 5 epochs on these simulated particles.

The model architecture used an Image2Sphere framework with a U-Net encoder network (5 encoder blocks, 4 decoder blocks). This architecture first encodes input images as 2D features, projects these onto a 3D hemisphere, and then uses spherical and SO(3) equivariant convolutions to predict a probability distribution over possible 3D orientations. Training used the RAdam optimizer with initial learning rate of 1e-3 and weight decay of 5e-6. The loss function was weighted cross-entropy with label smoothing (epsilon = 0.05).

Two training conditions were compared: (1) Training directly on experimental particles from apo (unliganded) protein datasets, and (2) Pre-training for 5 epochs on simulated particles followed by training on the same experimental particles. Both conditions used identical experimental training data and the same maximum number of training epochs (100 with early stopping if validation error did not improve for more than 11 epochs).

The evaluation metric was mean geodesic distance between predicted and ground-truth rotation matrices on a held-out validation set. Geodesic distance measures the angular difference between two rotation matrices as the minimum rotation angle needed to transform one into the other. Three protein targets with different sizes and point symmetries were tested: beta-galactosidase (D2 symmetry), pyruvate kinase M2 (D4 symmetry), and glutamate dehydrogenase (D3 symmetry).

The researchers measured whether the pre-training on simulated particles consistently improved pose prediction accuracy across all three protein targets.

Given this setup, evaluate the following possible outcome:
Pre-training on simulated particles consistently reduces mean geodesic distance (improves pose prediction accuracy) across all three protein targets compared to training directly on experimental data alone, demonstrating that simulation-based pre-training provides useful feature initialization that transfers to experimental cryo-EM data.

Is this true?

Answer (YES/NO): NO